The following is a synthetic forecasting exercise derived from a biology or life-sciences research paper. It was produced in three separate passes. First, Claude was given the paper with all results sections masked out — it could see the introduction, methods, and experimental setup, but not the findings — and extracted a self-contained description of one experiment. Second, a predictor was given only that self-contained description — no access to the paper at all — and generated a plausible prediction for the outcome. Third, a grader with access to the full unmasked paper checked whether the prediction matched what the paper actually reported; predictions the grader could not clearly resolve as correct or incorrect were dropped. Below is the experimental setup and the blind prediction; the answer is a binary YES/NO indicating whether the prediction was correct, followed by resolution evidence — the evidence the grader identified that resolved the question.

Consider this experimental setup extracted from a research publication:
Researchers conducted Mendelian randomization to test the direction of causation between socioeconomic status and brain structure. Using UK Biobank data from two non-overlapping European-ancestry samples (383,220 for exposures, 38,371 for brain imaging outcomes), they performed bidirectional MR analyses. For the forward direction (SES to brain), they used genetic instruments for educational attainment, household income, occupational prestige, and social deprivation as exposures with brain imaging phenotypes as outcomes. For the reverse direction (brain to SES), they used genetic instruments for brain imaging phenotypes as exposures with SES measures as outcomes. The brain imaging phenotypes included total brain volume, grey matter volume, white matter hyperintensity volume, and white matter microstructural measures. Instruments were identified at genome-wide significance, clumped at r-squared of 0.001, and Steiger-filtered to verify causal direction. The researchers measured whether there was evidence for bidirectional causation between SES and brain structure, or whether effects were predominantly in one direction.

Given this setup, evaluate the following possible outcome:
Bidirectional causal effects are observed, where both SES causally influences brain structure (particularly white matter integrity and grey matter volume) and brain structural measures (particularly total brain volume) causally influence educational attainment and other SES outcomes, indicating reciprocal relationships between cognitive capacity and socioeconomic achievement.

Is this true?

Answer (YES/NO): NO